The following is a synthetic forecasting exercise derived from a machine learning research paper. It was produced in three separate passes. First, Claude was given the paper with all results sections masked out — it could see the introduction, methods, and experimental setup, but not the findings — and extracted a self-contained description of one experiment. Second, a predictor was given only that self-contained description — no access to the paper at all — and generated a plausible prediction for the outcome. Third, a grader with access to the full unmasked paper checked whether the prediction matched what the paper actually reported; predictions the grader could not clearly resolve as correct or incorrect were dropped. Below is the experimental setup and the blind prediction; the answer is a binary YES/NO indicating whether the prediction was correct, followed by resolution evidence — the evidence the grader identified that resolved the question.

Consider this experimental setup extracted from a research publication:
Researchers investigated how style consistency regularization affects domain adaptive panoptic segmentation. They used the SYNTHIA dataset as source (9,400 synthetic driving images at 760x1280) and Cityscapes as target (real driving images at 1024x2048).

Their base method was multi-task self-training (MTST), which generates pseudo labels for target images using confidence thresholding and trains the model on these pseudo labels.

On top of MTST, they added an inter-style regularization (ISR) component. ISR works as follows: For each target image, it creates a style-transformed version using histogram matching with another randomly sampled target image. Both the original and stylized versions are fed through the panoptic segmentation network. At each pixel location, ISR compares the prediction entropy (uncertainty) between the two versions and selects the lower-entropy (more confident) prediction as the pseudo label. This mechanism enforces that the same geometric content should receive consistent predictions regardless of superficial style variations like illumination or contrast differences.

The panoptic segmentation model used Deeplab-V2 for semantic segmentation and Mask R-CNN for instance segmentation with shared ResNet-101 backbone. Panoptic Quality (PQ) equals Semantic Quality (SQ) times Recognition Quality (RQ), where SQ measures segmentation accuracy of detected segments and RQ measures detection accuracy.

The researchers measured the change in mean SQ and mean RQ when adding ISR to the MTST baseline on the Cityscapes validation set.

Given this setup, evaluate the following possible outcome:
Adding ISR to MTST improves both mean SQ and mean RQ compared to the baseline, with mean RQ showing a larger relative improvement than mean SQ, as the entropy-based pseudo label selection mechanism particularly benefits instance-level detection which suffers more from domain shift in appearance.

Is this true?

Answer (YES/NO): YES